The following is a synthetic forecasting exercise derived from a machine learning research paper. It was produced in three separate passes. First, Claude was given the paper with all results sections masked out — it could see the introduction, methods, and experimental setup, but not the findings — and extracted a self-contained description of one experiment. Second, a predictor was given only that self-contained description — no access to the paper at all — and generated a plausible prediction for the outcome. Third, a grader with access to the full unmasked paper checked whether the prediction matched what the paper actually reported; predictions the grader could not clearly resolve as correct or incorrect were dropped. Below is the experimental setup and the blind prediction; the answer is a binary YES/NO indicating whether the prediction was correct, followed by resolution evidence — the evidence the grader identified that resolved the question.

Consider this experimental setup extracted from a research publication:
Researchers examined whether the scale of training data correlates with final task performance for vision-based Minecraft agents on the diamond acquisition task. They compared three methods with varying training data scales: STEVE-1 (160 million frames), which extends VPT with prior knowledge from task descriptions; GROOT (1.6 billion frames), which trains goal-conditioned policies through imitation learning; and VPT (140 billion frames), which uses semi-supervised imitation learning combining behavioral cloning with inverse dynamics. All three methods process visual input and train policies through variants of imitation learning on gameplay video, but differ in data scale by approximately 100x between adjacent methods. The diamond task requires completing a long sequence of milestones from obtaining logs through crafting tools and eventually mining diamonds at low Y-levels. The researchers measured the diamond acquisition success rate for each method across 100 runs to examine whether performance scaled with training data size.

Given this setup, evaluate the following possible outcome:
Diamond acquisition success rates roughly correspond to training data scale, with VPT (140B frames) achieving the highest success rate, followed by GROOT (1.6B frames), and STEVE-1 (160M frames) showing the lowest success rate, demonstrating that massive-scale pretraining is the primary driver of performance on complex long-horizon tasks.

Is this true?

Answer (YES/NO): NO